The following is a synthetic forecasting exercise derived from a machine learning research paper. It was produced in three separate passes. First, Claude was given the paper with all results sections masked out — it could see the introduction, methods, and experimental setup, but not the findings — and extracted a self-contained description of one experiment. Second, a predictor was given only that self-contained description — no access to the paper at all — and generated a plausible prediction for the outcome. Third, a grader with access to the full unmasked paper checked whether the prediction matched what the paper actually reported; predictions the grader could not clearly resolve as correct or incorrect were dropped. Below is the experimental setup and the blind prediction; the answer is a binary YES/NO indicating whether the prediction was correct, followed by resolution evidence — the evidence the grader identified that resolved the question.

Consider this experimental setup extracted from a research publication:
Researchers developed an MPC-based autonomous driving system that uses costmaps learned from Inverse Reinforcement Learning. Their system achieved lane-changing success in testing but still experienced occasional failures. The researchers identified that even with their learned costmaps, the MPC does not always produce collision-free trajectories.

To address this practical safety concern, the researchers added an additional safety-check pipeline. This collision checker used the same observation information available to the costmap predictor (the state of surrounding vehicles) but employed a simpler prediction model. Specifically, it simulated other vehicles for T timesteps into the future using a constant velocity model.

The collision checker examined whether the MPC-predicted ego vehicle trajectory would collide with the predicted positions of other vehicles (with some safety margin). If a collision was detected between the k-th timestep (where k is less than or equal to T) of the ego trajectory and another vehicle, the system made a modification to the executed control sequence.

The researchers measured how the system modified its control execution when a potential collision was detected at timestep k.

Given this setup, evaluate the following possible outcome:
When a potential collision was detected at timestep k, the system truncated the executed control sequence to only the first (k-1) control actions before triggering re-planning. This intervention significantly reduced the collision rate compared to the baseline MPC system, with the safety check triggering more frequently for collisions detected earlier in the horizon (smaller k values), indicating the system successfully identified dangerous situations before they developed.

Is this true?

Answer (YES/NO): NO